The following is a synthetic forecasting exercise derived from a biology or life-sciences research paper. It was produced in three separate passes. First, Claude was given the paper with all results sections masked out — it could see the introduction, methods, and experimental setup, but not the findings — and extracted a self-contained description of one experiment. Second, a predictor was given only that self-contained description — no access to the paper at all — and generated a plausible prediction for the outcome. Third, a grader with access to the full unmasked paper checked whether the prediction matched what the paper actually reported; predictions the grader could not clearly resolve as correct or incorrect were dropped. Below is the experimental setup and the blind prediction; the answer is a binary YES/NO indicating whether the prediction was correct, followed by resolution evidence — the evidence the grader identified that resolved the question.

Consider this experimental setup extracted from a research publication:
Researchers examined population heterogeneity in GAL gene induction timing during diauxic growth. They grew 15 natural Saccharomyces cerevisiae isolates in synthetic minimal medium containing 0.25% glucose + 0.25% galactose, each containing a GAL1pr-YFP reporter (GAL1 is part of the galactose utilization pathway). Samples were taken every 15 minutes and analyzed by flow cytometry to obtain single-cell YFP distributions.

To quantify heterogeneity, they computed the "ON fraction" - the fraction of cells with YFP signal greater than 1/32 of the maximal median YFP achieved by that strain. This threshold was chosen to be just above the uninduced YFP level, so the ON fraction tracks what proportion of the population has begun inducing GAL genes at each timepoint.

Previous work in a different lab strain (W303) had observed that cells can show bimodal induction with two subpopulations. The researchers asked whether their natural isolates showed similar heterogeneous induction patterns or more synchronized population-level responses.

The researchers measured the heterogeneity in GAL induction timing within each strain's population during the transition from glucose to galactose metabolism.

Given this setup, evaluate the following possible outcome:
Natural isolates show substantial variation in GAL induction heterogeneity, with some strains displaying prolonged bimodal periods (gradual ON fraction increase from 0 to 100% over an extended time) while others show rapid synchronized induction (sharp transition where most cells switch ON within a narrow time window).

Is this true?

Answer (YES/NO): NO